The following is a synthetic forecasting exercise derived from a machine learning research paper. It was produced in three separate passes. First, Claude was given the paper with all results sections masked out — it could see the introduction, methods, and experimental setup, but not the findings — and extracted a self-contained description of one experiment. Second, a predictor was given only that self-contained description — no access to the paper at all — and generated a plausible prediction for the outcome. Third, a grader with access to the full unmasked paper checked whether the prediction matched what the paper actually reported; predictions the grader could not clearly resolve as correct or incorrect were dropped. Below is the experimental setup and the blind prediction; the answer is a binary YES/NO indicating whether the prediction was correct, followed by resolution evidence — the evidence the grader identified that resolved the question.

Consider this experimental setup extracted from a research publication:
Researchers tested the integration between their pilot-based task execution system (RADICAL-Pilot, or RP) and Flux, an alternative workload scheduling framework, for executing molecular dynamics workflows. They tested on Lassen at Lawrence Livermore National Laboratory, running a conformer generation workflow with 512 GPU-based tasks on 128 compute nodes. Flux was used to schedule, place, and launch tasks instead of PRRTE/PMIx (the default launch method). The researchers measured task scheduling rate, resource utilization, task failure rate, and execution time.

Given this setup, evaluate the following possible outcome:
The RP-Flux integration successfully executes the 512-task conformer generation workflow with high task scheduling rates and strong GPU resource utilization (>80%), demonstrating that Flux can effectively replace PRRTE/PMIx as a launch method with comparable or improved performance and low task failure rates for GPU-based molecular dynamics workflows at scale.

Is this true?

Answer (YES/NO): YES